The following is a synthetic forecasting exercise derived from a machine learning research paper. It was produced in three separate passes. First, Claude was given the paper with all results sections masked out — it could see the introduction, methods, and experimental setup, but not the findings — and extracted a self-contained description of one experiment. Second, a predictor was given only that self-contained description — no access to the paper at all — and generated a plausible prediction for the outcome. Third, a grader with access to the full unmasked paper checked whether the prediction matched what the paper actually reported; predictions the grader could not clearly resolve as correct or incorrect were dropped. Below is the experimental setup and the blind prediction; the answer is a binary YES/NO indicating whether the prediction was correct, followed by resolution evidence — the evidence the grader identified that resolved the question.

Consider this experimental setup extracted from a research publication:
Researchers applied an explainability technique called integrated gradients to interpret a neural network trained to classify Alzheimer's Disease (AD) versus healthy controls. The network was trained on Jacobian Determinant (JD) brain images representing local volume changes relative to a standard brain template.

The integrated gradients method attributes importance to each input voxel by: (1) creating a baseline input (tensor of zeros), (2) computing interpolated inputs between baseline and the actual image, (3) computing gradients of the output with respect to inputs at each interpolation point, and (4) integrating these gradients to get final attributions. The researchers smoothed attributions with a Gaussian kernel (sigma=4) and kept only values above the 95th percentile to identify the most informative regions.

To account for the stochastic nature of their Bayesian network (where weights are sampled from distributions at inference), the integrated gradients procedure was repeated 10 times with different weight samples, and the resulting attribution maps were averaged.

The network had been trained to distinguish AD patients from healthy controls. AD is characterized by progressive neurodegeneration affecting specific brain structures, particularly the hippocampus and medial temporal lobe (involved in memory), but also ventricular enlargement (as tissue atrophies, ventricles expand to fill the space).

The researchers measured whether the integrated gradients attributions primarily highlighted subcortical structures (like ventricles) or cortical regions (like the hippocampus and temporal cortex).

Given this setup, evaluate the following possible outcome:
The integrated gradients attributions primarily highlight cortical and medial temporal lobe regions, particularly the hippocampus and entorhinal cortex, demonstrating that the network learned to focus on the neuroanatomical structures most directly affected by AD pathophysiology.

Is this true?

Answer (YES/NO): NO